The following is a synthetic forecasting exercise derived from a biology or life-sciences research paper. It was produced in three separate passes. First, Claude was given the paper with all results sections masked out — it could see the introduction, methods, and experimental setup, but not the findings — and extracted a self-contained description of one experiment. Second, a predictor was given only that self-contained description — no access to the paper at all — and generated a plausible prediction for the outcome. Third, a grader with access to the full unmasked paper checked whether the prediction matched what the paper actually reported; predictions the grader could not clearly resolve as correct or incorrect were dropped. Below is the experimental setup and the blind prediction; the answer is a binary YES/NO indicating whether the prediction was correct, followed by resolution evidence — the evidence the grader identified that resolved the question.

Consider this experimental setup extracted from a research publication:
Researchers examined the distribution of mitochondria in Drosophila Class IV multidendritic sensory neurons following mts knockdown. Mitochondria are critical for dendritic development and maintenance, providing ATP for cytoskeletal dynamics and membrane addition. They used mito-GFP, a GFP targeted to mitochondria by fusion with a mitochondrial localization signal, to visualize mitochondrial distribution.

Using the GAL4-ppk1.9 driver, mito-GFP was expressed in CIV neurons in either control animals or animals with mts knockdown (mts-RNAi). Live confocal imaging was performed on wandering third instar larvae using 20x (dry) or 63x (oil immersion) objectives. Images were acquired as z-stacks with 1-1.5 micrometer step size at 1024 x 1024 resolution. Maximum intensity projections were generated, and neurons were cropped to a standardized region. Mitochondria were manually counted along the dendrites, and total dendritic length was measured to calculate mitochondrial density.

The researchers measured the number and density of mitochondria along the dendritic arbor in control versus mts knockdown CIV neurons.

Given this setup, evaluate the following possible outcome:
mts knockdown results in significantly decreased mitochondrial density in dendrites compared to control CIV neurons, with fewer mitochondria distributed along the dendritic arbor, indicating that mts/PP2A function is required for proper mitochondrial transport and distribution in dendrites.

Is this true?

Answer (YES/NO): YES